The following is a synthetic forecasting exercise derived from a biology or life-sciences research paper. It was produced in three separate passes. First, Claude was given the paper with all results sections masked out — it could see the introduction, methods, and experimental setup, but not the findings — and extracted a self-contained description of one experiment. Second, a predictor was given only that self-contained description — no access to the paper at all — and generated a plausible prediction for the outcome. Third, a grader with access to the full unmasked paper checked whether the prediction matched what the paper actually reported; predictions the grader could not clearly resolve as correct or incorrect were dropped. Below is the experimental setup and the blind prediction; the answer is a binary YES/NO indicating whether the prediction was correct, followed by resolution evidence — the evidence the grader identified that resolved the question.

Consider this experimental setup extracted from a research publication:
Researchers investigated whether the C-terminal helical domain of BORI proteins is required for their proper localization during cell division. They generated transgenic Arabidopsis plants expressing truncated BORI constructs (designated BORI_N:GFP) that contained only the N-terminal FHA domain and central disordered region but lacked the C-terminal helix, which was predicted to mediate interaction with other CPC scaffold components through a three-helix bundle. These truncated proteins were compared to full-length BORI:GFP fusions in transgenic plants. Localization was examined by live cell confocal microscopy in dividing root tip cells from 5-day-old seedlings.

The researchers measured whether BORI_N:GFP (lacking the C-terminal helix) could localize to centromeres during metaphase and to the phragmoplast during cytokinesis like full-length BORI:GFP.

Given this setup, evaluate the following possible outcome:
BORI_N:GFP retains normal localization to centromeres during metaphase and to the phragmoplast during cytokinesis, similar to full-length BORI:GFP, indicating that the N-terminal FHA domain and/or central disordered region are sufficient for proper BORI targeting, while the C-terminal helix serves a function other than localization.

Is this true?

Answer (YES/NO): NO